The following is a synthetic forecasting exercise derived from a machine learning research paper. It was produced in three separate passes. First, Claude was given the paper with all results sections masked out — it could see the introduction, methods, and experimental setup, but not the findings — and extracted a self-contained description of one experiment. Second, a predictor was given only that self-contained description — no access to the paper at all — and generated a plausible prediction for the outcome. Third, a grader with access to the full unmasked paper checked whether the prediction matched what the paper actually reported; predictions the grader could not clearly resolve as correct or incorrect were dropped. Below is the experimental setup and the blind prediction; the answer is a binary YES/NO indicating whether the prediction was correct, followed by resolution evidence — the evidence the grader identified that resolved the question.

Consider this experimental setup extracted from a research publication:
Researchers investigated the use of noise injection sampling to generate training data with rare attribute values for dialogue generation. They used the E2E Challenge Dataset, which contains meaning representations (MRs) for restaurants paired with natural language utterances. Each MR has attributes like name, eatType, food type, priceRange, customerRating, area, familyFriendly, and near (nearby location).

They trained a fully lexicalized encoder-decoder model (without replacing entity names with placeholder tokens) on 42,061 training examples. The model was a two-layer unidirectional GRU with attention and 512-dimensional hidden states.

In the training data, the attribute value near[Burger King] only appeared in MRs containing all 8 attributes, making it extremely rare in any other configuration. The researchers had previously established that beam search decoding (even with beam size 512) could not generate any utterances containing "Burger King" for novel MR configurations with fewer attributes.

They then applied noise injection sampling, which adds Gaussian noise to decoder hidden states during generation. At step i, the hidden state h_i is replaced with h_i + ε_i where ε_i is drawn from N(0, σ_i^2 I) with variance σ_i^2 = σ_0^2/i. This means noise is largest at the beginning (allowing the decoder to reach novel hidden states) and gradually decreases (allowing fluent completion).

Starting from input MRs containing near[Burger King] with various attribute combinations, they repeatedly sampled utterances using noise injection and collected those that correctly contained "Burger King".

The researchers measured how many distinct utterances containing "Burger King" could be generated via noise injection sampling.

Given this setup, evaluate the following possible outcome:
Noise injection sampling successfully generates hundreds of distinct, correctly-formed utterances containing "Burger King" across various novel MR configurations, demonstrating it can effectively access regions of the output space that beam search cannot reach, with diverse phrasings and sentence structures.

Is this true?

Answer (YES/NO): NO